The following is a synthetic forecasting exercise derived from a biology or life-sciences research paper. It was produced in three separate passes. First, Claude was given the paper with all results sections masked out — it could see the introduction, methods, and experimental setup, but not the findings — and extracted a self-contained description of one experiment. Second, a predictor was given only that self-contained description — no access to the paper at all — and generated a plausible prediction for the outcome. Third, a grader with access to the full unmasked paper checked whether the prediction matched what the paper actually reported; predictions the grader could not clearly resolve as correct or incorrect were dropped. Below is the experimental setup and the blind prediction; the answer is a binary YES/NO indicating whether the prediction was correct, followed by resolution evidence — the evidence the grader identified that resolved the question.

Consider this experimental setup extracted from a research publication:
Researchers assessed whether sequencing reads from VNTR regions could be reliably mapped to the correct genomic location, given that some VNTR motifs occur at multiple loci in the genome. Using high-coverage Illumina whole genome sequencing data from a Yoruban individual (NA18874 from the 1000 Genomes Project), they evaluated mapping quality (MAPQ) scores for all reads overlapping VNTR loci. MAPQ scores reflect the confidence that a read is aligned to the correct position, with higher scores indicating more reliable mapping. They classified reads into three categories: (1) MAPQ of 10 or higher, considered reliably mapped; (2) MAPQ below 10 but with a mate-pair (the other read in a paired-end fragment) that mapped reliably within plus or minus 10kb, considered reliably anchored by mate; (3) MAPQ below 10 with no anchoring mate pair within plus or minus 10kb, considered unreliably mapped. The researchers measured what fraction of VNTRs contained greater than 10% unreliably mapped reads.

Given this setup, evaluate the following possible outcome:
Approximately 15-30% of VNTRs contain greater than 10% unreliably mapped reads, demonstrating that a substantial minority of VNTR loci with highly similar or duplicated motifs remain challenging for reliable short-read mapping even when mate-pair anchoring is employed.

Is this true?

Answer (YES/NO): NO